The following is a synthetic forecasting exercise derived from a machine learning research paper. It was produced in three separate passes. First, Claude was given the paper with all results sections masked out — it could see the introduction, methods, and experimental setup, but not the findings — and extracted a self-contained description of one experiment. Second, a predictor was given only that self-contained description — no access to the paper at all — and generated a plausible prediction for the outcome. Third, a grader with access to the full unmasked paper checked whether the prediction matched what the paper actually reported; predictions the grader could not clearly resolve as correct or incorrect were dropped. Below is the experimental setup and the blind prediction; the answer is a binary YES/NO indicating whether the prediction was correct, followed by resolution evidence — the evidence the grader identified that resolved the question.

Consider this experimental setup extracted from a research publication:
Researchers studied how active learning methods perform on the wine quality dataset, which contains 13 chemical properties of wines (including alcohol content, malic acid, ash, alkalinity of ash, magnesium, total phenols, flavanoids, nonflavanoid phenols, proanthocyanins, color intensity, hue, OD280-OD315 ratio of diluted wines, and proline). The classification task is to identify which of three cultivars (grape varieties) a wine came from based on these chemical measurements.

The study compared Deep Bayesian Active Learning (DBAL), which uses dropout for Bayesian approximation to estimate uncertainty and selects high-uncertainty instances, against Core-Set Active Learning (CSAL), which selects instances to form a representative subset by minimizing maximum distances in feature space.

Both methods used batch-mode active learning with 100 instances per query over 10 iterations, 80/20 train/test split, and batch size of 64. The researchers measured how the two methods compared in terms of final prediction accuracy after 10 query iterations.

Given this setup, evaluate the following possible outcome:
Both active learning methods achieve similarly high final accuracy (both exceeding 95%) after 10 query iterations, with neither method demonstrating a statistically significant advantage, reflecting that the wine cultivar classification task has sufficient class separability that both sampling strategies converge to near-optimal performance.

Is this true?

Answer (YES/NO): NO